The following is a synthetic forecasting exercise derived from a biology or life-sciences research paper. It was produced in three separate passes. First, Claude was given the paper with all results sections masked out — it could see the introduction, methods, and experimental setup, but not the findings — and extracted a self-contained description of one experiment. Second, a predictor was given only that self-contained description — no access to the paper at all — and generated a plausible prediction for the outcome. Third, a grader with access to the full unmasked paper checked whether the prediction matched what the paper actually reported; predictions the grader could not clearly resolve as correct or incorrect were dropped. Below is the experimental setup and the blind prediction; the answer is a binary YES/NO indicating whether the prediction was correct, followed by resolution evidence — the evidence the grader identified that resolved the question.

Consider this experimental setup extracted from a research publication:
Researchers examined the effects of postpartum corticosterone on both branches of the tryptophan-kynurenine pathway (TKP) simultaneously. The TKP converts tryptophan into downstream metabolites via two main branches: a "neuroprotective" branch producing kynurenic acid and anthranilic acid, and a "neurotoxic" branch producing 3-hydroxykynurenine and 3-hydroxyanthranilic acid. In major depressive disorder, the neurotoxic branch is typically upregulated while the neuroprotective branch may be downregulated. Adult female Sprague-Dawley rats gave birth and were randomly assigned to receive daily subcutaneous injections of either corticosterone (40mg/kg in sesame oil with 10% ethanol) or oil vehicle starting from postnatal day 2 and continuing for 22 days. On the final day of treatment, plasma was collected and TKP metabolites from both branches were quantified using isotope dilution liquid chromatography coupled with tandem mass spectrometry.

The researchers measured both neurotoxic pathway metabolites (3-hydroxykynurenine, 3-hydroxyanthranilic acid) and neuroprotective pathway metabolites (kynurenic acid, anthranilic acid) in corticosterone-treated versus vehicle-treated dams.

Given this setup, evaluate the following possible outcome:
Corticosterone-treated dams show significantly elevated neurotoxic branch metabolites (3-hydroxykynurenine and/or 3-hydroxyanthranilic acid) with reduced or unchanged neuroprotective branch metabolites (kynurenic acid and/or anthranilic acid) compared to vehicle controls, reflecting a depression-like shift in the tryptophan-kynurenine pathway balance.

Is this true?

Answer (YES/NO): NO